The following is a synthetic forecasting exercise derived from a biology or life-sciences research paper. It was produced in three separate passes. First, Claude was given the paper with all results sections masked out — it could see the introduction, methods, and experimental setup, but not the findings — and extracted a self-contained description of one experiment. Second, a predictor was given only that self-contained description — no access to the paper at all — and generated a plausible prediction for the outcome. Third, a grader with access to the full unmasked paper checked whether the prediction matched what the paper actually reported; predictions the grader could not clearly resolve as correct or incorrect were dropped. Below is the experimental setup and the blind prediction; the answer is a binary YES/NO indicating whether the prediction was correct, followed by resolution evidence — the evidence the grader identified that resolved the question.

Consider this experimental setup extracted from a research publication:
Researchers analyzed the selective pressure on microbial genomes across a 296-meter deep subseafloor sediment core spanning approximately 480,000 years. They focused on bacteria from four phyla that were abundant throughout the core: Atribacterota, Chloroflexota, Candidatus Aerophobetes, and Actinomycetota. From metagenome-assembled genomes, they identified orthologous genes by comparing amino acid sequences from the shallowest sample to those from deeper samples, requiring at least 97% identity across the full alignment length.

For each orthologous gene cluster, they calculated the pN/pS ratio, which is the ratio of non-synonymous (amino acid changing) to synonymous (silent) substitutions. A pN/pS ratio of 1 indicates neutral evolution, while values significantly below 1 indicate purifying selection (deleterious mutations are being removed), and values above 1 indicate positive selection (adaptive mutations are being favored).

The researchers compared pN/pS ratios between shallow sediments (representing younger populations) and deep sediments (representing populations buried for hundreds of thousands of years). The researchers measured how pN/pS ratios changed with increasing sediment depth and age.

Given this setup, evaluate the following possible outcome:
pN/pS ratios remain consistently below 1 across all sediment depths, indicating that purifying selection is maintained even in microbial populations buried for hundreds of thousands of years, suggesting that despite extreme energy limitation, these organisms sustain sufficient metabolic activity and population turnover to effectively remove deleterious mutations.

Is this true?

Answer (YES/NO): NO